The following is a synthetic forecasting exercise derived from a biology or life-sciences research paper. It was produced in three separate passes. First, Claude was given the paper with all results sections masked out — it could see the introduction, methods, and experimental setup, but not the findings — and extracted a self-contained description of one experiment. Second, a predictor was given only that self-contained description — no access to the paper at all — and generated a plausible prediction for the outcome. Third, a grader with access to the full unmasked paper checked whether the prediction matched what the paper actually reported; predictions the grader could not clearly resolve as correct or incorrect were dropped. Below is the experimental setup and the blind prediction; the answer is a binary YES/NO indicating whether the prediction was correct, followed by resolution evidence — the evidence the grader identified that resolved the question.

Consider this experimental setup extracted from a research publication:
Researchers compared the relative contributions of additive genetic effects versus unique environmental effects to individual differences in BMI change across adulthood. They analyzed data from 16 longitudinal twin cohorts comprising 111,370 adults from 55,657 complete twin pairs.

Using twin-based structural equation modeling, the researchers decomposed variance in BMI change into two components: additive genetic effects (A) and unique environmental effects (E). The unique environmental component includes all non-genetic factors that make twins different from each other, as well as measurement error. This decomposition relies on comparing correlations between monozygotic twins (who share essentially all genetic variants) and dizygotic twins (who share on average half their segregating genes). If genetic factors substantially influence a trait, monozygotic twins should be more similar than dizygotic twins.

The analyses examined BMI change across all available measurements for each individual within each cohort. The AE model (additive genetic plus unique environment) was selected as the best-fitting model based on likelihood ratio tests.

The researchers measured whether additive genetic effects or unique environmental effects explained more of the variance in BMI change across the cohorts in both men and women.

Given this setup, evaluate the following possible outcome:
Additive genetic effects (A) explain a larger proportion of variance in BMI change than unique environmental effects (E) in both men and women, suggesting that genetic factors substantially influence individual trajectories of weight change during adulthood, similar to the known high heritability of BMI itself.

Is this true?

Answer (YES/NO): NO